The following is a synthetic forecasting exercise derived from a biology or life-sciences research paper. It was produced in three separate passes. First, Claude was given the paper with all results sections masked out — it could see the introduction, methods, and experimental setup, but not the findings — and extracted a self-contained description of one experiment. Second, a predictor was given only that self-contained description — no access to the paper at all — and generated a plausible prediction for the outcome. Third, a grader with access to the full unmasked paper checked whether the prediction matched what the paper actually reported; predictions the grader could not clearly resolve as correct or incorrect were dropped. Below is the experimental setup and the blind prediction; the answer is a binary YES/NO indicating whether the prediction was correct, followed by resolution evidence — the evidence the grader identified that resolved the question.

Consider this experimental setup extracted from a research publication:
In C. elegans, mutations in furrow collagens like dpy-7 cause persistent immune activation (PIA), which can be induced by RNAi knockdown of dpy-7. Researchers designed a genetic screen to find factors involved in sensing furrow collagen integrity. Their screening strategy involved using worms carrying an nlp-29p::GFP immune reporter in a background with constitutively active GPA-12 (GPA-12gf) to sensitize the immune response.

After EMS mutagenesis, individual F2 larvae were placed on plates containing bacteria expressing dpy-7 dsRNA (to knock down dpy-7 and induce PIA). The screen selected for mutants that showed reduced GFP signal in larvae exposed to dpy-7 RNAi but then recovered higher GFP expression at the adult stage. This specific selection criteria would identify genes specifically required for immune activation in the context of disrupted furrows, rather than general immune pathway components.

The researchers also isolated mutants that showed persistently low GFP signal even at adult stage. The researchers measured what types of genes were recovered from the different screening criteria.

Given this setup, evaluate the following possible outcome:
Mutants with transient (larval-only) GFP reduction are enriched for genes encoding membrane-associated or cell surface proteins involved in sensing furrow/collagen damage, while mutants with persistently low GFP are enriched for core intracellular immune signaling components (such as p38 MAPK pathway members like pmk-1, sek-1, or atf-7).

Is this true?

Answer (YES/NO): NO